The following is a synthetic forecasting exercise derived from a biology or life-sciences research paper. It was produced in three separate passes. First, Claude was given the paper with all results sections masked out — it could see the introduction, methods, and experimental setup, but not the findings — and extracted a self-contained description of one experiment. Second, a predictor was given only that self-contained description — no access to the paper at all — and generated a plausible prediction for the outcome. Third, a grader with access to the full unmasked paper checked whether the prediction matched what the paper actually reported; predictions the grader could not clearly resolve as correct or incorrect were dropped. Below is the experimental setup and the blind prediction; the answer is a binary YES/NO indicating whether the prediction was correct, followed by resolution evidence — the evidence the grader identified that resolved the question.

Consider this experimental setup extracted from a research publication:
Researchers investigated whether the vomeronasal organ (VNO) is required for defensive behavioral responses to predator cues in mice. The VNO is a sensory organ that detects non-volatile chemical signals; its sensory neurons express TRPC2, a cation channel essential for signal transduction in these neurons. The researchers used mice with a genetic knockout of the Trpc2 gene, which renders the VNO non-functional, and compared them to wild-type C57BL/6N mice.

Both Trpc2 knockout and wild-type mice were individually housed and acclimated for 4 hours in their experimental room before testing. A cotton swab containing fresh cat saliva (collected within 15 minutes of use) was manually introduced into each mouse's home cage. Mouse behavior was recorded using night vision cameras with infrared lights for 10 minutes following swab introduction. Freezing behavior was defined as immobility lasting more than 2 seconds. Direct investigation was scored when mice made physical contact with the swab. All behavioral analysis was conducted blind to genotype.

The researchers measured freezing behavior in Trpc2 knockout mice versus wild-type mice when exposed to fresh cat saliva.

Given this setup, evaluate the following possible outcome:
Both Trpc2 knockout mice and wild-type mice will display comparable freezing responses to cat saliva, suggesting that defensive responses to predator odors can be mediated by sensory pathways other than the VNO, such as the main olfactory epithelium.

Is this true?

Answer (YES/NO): NO